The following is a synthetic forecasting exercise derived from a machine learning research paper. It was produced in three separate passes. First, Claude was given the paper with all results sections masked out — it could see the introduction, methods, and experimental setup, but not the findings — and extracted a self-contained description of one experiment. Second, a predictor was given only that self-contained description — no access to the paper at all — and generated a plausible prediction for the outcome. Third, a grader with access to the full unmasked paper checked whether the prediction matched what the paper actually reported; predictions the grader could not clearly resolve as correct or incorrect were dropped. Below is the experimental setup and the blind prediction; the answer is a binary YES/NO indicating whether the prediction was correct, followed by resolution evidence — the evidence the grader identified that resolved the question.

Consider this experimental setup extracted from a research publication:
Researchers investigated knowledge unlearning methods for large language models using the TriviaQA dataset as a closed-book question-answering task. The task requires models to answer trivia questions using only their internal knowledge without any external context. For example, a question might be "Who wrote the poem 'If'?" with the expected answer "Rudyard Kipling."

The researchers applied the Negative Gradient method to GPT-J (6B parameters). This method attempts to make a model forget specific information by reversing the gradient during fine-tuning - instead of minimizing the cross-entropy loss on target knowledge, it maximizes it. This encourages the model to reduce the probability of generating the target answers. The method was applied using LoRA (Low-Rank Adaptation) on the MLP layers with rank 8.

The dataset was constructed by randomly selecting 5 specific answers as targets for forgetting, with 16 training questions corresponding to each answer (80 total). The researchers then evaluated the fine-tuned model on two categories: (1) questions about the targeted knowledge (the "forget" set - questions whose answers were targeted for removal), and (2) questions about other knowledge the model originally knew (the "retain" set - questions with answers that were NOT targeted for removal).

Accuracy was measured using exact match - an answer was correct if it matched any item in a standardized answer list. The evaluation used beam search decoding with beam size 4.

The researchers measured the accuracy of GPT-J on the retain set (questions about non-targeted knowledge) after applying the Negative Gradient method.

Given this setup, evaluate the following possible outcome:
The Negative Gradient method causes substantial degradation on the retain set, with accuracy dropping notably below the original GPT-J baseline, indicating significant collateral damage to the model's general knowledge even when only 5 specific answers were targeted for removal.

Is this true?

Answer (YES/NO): YES